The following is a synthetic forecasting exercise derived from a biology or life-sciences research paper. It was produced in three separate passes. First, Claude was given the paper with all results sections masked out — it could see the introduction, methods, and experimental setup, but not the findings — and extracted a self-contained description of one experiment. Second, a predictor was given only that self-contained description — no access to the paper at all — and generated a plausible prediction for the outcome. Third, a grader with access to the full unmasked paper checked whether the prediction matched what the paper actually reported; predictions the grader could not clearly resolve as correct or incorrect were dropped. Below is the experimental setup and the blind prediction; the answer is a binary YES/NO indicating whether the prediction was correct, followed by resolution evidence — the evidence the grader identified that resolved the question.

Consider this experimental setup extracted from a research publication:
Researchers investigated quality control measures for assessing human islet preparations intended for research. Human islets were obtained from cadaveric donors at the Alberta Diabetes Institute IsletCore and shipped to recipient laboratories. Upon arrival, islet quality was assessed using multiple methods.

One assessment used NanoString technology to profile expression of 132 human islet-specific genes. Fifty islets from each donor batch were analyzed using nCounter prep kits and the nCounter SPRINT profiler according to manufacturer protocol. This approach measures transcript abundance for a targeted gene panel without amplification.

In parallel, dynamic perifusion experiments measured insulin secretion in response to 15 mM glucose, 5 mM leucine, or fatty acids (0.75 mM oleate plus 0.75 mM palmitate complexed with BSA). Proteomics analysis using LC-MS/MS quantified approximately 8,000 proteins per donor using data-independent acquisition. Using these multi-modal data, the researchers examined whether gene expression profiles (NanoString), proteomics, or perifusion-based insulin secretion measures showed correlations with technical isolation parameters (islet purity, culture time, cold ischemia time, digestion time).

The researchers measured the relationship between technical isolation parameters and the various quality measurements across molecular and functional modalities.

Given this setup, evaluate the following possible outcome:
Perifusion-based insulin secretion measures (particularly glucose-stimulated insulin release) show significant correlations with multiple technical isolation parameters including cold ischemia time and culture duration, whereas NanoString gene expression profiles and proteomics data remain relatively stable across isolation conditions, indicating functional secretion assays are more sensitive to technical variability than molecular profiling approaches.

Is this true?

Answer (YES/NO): NO